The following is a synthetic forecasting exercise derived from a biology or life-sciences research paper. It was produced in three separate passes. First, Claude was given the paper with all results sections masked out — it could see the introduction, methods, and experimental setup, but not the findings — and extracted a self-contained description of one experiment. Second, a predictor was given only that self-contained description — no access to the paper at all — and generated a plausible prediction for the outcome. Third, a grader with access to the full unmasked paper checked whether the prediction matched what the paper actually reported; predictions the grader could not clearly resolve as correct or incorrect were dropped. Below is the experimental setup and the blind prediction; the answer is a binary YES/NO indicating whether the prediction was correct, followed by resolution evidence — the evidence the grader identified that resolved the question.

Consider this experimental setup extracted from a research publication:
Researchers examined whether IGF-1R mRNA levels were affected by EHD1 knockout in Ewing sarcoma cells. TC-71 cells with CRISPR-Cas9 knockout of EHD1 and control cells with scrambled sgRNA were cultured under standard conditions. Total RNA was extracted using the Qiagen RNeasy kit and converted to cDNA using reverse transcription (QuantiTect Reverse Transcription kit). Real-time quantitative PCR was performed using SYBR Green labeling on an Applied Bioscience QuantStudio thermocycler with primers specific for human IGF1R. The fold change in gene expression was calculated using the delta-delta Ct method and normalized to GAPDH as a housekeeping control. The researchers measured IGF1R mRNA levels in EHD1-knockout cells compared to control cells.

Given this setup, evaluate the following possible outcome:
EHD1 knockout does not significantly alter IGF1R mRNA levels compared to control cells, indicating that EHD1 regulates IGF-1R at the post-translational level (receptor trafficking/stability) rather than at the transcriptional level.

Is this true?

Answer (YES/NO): YES